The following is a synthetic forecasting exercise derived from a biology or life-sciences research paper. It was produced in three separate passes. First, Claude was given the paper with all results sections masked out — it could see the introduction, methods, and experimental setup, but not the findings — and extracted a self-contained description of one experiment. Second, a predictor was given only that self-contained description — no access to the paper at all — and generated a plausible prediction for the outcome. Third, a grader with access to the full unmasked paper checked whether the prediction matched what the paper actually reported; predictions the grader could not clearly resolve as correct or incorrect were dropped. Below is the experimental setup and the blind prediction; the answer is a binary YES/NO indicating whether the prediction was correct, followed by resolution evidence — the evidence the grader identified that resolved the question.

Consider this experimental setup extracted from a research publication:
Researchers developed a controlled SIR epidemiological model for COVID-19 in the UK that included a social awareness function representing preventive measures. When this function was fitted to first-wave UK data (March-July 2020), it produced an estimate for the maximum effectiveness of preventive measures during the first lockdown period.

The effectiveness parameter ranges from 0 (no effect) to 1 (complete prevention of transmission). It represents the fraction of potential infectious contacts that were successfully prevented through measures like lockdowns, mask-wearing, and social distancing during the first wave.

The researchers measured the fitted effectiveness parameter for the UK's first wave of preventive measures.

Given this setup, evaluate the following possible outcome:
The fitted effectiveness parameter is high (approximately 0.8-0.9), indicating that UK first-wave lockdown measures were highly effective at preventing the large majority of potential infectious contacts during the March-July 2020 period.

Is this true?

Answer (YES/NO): NO